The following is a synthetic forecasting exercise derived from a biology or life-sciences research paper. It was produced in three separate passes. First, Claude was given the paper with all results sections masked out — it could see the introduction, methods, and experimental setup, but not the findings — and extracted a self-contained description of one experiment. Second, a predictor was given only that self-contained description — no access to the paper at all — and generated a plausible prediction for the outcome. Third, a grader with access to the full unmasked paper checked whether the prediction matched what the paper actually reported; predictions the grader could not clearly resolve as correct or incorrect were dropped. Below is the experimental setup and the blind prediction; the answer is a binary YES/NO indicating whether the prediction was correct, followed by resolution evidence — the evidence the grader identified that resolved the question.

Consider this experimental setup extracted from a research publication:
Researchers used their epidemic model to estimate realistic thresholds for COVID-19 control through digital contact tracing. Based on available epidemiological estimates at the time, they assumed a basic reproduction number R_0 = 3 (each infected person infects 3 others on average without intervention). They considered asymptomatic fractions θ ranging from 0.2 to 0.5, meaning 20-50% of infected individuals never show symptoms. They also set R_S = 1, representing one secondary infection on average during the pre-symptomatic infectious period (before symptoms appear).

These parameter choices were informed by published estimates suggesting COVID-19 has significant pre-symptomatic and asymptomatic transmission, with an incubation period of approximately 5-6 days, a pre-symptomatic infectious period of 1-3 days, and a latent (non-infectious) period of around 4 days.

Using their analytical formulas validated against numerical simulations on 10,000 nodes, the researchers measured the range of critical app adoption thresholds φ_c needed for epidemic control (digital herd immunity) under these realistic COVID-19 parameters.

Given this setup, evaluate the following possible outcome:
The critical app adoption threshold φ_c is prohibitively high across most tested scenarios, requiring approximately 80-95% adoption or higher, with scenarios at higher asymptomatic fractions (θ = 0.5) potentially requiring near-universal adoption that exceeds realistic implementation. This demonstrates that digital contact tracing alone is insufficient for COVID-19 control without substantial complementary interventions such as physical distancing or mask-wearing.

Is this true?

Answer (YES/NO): NO